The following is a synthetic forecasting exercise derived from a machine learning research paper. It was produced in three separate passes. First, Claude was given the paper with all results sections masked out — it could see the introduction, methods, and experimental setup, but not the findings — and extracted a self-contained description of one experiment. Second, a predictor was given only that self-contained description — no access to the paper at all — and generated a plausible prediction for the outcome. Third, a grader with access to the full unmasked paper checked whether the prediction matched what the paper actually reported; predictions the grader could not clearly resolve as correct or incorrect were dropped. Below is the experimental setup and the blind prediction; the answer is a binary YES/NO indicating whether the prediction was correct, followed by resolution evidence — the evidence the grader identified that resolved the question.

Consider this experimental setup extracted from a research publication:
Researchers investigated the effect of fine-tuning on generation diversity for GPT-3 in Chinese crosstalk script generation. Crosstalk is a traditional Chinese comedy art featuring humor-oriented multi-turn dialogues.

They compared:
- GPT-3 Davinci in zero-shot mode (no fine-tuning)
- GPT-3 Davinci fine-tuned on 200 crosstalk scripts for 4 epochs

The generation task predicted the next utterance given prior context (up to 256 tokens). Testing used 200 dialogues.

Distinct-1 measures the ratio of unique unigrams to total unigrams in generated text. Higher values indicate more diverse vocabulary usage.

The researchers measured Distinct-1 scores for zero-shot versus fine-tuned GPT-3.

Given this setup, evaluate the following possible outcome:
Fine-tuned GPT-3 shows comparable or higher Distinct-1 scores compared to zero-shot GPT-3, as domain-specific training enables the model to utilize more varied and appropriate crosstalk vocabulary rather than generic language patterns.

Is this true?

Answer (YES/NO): YES